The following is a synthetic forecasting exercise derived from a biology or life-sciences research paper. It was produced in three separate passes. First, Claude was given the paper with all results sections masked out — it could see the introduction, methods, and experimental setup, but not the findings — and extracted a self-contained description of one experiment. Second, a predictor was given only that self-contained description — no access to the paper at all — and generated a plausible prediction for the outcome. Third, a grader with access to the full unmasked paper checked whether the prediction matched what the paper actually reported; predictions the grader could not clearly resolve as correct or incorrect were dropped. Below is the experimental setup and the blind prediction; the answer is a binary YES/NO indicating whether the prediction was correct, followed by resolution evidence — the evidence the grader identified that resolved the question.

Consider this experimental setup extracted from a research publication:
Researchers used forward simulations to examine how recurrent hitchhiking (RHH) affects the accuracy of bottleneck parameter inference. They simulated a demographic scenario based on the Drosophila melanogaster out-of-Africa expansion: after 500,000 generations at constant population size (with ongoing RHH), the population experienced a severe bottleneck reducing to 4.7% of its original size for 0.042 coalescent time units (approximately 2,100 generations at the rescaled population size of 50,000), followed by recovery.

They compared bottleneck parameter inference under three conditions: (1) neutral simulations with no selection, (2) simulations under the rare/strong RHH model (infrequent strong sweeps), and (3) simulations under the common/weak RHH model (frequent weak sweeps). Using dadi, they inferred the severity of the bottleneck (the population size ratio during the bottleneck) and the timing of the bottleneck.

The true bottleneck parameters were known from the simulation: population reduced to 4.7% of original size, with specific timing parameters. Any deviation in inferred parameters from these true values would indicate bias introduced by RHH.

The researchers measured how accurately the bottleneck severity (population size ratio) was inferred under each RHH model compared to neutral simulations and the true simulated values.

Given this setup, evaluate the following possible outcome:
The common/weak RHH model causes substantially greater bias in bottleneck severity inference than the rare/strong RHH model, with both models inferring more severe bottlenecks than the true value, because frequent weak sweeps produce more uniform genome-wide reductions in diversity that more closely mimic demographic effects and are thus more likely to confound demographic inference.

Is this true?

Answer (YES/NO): NO